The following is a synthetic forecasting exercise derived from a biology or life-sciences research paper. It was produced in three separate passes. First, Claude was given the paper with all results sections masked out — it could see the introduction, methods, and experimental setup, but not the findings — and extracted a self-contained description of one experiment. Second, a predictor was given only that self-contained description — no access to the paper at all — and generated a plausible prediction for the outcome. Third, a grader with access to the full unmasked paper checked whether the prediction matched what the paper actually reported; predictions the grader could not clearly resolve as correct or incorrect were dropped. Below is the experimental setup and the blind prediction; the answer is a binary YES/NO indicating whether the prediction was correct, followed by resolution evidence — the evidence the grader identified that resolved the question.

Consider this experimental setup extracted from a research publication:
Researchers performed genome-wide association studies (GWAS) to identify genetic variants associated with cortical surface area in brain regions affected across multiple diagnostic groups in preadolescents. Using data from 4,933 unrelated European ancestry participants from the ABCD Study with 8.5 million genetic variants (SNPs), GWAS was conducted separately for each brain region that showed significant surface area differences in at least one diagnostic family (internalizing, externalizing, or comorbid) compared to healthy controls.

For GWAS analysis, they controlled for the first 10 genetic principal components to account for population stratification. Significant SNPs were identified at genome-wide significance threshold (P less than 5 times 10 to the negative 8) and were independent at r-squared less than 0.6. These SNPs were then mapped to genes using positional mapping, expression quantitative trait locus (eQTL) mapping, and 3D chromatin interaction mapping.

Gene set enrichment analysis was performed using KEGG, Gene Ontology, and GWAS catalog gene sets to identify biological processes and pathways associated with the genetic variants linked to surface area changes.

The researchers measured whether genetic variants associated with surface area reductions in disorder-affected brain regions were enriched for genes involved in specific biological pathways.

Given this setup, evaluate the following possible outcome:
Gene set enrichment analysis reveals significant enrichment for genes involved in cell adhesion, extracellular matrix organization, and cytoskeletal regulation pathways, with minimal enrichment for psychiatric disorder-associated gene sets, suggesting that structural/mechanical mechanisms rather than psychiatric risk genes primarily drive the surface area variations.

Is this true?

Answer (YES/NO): NO